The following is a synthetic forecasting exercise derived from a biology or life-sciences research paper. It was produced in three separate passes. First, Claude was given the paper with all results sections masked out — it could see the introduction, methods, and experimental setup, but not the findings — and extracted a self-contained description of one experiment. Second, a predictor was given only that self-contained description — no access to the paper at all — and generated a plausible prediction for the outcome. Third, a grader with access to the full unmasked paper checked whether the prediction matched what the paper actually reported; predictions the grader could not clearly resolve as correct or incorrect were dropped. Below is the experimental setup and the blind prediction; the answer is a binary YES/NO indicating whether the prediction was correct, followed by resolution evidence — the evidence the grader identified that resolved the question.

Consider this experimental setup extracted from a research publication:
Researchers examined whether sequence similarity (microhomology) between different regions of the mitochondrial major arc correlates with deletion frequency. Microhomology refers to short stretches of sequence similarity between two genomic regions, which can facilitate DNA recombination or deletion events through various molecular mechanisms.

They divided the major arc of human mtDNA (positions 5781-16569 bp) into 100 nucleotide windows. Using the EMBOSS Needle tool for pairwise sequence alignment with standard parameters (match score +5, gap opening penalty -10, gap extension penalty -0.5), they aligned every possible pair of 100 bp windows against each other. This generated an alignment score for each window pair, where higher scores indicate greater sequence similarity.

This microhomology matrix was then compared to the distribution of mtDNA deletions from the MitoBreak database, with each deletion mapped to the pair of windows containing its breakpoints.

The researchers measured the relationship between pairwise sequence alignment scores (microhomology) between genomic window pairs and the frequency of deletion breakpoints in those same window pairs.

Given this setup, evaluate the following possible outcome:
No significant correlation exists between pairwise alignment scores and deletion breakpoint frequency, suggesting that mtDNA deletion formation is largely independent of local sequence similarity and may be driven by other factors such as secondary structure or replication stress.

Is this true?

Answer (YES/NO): NO